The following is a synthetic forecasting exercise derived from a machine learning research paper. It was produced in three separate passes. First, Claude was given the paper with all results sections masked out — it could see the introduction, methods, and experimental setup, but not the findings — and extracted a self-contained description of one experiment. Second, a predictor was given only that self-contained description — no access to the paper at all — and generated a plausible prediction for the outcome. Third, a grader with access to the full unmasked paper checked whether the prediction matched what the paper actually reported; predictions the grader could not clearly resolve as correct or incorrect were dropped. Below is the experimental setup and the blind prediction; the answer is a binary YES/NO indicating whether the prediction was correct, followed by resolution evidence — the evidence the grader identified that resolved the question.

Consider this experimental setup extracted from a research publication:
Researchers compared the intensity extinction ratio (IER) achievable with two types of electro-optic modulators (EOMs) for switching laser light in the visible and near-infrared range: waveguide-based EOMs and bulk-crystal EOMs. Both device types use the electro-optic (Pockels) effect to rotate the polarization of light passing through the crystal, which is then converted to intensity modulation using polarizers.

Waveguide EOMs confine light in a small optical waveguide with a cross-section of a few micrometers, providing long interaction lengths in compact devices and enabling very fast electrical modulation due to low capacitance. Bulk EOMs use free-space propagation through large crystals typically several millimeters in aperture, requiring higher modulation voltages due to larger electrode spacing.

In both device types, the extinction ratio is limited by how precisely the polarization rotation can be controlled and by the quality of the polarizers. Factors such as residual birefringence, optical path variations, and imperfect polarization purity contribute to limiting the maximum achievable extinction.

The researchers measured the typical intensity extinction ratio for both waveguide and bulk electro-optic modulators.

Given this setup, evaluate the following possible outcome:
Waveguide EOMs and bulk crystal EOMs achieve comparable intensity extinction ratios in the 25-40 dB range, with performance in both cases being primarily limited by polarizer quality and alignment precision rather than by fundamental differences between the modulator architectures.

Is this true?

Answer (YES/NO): NO